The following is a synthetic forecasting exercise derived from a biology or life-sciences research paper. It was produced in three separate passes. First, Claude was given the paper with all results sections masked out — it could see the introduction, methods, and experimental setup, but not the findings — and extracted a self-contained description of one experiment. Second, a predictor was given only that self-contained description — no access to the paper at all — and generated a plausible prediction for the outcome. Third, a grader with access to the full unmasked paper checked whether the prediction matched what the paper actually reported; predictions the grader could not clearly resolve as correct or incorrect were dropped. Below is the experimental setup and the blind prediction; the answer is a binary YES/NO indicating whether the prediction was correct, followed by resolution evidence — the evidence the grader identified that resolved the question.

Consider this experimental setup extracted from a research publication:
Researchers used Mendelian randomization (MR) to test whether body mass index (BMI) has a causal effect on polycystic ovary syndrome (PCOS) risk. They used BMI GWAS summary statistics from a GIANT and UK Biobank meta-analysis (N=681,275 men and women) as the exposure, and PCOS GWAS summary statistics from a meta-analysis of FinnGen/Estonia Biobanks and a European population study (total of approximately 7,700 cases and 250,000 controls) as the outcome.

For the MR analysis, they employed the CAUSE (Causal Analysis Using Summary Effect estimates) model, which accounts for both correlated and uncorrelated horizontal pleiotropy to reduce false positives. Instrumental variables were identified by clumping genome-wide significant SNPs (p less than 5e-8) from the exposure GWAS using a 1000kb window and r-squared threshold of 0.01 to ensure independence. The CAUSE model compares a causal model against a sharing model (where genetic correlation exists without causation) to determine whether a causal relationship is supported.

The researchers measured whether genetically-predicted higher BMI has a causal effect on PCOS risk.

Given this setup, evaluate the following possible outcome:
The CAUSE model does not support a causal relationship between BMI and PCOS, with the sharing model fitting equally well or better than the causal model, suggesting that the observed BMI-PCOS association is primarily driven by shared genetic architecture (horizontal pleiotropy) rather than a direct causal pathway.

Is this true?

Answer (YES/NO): NO